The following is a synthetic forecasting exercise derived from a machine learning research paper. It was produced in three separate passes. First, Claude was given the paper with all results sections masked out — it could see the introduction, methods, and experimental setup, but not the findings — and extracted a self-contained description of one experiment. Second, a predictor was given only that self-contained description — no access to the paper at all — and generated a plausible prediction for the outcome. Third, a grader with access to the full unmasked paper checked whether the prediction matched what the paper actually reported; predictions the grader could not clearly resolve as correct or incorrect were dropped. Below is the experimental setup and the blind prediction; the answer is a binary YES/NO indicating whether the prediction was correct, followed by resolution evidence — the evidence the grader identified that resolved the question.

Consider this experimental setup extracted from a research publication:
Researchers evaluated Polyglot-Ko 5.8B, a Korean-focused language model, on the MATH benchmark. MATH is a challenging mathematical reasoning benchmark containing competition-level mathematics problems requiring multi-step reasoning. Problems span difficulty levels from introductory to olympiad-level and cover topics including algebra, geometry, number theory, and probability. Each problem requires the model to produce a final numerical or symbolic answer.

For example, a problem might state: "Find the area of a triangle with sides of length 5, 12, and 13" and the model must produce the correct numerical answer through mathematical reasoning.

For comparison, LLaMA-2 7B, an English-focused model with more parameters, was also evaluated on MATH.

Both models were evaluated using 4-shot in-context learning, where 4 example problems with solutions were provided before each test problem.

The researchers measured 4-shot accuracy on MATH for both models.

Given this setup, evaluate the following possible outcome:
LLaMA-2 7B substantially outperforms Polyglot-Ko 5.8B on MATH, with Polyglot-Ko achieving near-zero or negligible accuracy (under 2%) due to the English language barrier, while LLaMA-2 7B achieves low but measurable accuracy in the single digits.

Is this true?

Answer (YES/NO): YES